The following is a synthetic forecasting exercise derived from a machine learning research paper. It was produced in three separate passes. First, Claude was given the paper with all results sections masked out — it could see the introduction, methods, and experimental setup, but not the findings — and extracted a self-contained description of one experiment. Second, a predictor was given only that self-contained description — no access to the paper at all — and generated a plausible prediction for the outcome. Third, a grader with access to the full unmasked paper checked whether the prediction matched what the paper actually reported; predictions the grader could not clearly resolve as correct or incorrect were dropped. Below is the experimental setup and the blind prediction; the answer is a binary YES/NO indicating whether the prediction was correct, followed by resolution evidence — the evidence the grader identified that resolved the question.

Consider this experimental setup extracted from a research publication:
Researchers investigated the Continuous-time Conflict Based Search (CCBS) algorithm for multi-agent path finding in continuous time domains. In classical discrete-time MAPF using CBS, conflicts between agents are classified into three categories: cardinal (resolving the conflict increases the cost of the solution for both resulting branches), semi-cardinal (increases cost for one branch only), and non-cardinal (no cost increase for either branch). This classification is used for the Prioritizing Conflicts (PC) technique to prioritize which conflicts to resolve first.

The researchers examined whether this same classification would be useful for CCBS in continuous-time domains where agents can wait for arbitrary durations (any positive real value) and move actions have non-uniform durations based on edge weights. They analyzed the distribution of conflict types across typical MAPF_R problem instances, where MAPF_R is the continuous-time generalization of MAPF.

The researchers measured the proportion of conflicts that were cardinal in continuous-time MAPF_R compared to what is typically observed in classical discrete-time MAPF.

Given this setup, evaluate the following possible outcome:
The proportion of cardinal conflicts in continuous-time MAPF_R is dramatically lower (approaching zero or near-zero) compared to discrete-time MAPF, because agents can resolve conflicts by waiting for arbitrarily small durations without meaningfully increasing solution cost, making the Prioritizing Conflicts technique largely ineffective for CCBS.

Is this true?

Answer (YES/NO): NO